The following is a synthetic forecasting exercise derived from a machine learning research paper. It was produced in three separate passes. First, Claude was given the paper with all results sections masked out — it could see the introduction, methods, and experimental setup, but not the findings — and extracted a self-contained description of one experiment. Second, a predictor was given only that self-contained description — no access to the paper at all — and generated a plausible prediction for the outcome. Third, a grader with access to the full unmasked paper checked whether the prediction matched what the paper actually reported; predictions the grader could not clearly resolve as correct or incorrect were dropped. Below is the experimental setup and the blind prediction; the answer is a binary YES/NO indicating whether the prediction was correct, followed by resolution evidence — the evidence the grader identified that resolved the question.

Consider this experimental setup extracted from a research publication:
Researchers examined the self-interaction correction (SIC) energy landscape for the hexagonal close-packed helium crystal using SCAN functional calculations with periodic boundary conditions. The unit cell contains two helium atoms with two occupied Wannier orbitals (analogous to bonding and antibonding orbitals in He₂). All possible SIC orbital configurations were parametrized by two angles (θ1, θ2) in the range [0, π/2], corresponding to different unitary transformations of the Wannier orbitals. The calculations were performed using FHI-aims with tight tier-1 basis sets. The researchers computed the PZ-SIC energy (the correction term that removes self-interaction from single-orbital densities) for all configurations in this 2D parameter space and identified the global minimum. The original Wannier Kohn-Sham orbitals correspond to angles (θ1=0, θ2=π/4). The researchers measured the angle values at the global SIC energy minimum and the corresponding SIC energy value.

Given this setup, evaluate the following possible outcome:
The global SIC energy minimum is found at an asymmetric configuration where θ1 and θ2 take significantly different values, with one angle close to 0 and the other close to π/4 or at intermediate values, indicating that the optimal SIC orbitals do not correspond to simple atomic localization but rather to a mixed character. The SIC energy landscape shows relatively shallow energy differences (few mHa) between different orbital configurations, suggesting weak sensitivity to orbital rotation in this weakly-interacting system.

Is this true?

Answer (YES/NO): NO